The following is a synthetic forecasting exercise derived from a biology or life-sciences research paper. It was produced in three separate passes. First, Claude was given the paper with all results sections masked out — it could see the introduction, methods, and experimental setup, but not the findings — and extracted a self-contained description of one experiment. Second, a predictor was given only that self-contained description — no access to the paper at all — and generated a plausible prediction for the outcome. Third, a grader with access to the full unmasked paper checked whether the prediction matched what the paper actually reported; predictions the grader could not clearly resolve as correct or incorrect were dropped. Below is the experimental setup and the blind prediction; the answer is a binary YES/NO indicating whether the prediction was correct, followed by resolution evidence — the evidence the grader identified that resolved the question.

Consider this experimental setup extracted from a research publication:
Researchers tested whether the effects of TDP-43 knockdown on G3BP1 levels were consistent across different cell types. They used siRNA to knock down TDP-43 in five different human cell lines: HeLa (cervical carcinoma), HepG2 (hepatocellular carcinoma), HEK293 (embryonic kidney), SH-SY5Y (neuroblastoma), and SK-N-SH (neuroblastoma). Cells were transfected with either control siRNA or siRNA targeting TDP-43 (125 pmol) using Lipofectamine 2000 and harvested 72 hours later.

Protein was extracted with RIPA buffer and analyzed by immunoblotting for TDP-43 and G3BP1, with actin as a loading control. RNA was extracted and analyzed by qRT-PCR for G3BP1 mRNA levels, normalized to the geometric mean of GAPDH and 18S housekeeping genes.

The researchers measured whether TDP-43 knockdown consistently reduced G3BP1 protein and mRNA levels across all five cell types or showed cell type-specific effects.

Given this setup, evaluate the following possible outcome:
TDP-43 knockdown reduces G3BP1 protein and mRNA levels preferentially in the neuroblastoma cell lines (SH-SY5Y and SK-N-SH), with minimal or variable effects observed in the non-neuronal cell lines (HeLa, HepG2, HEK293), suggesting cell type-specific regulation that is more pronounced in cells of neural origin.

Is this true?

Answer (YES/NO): NO